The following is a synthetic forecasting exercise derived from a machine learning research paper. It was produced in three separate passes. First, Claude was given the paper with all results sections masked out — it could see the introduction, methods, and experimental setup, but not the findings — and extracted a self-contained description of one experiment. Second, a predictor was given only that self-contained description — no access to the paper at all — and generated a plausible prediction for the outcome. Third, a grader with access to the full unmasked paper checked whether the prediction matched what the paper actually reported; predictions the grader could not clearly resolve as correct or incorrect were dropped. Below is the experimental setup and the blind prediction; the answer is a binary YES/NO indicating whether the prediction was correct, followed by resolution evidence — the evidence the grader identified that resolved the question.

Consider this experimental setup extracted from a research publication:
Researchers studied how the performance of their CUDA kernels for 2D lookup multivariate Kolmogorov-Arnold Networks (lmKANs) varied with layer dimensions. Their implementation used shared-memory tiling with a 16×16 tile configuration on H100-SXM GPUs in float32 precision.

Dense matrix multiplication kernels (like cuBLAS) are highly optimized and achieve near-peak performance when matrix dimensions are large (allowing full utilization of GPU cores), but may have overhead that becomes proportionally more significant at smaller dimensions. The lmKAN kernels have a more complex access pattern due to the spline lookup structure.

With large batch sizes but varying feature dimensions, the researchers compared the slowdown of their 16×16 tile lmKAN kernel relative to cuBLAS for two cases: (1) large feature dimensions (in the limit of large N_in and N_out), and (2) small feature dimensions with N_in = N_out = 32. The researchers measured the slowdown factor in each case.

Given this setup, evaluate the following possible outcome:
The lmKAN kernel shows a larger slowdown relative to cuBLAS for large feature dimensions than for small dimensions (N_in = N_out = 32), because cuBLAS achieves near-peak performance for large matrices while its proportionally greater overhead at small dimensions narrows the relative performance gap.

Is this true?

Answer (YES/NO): YES